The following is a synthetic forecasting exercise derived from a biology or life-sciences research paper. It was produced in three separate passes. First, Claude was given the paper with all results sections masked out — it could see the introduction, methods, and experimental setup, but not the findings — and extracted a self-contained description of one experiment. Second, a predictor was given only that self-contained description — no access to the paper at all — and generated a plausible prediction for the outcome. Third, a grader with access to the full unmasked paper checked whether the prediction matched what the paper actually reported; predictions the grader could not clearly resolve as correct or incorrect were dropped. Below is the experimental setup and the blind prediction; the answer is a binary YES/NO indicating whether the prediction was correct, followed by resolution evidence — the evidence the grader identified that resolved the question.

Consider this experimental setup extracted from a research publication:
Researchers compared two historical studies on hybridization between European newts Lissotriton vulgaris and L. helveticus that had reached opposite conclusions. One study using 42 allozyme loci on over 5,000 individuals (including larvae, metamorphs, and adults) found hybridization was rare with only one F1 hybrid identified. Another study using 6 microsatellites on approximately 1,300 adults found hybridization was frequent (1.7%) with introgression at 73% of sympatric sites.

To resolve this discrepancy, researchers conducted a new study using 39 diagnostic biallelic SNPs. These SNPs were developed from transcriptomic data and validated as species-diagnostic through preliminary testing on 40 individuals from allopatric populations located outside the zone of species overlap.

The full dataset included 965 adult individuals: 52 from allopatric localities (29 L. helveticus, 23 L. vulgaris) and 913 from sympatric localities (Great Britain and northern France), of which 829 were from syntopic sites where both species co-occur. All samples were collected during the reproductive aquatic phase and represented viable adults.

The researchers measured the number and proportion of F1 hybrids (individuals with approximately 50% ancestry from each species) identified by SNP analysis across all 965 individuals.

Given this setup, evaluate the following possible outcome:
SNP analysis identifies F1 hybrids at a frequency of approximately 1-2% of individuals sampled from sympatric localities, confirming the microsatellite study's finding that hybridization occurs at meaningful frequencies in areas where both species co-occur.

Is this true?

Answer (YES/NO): NO